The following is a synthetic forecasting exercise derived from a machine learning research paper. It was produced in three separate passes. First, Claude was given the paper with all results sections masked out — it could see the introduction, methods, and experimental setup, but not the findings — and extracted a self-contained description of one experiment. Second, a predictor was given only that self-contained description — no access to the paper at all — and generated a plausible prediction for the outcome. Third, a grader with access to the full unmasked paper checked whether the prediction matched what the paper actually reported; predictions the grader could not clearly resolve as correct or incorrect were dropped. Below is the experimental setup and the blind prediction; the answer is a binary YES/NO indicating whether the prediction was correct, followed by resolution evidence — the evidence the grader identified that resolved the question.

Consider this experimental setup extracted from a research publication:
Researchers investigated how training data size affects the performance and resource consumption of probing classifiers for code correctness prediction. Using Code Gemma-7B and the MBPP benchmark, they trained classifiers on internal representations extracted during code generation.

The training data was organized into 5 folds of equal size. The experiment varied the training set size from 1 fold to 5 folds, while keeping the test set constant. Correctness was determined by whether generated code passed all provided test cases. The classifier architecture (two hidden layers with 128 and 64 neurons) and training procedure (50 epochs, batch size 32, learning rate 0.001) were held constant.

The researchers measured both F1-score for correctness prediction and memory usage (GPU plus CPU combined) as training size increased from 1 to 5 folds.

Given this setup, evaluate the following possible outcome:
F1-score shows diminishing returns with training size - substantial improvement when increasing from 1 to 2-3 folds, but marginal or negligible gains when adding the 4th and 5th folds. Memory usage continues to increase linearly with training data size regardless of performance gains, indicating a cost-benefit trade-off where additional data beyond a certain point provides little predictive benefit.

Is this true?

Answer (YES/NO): NO